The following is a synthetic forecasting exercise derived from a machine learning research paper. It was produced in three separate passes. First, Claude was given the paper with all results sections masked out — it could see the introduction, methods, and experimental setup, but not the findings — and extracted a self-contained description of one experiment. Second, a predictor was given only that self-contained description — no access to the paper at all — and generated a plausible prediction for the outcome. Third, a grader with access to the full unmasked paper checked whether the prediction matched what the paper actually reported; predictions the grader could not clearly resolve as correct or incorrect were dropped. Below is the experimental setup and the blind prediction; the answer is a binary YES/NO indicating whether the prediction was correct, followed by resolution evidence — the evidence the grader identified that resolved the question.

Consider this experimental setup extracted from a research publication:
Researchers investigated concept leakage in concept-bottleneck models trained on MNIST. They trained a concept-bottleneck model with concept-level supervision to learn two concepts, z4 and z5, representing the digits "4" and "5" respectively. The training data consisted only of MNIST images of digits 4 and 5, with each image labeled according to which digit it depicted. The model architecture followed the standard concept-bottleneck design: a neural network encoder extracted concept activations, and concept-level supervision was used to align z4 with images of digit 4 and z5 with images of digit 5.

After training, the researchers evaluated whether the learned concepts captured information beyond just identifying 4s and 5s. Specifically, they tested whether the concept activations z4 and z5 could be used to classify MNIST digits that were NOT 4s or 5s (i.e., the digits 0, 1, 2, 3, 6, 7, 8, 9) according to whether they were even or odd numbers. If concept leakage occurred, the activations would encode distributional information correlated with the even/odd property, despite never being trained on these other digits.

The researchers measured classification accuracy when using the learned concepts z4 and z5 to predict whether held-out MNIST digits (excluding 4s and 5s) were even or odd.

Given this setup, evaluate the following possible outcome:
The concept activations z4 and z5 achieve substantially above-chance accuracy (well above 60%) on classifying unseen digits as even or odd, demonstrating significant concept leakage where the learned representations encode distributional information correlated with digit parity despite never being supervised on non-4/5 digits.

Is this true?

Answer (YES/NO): YES